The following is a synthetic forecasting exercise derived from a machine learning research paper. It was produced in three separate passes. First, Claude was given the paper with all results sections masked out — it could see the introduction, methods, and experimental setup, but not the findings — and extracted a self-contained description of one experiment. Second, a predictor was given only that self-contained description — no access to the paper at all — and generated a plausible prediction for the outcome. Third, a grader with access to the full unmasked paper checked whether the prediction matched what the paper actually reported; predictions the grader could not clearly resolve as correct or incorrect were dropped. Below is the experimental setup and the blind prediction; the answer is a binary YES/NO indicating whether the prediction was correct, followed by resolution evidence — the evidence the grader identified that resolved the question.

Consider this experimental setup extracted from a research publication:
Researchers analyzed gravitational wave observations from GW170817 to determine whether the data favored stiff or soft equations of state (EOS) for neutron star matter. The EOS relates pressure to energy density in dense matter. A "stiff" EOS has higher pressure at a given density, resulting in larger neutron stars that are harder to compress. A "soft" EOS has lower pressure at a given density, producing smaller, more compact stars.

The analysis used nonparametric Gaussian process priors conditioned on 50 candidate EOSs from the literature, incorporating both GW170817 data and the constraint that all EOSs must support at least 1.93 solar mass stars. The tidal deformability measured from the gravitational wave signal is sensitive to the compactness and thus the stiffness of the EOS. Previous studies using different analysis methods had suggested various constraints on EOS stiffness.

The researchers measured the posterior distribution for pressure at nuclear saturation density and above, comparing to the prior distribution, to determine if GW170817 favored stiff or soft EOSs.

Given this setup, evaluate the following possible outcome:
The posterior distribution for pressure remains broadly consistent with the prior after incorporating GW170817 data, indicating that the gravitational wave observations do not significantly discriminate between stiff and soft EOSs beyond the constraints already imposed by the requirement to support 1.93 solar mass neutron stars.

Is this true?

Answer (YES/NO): NO